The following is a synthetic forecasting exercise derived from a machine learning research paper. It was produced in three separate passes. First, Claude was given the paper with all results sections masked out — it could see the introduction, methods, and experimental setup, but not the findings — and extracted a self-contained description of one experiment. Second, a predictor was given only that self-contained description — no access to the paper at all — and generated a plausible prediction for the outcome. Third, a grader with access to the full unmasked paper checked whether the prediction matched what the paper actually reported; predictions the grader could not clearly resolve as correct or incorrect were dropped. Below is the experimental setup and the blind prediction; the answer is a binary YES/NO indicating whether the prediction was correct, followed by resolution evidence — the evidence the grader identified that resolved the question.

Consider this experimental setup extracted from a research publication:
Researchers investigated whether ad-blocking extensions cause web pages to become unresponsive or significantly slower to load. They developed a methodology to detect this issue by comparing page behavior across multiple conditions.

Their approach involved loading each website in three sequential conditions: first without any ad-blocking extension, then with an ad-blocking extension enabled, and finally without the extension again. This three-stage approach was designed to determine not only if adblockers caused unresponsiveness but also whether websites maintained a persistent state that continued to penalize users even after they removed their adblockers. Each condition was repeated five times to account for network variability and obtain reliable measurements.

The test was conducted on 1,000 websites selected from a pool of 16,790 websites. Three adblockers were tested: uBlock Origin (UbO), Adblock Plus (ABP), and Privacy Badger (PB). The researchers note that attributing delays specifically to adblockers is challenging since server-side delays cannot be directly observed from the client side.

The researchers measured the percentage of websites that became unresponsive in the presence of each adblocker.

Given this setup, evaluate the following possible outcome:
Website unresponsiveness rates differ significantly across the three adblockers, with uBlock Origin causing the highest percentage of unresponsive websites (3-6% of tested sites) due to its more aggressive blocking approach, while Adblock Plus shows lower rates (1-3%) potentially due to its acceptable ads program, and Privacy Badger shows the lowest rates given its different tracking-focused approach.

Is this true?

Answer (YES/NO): NO